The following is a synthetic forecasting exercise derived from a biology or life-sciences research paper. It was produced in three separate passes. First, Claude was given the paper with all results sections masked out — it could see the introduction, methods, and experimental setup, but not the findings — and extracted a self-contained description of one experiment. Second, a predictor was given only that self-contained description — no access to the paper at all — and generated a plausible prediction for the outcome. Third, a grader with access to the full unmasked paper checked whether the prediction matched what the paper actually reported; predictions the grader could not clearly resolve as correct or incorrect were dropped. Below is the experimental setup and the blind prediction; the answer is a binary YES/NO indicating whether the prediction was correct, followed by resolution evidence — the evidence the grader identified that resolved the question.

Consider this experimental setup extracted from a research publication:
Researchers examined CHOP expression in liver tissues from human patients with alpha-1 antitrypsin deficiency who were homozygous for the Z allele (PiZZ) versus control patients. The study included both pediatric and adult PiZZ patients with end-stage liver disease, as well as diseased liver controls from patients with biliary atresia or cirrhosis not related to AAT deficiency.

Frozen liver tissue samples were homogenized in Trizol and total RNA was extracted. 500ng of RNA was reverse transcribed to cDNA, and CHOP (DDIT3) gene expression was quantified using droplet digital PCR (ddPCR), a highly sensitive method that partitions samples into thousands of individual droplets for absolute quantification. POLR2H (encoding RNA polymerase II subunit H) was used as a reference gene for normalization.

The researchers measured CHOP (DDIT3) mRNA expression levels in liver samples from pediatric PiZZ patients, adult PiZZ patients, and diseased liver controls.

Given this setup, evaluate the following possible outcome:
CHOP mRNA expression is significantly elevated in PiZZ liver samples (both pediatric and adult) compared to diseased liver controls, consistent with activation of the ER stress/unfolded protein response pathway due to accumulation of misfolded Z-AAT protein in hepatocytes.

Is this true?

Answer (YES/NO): NO